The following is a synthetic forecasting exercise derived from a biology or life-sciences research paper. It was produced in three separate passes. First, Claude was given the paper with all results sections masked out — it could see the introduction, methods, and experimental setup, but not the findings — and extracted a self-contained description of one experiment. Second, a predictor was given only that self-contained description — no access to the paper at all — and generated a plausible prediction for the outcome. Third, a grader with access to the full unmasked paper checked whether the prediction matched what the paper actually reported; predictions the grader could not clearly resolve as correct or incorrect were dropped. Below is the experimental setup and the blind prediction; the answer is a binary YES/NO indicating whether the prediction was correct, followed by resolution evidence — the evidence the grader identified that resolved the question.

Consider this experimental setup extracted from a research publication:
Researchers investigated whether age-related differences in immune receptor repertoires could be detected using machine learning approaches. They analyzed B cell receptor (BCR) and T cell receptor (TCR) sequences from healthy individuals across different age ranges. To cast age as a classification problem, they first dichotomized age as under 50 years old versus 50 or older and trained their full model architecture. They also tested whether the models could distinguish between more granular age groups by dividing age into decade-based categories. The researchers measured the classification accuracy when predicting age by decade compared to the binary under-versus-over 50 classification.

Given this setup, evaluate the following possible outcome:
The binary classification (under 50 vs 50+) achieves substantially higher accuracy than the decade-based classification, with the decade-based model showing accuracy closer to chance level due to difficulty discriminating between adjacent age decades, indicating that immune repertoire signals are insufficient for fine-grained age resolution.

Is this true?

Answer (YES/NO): NO